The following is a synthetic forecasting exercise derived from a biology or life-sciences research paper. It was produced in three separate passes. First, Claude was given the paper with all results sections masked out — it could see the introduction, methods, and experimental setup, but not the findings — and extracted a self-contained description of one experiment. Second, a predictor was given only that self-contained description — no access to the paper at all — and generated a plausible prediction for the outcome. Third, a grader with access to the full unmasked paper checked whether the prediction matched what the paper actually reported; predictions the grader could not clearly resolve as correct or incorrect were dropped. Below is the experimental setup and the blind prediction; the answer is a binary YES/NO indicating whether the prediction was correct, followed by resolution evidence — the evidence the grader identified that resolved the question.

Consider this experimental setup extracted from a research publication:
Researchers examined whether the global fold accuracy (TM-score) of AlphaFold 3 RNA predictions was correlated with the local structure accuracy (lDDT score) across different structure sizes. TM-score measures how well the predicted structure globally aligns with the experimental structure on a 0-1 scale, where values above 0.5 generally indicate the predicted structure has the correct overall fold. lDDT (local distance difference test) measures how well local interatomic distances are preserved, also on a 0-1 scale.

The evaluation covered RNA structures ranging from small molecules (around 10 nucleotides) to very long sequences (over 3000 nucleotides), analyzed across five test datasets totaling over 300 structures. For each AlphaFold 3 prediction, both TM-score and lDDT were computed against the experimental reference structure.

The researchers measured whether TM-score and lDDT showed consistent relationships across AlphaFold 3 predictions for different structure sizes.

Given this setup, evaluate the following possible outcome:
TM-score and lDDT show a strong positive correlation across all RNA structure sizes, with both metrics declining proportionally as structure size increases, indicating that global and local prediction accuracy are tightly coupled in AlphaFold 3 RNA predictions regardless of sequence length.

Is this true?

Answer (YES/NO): NO